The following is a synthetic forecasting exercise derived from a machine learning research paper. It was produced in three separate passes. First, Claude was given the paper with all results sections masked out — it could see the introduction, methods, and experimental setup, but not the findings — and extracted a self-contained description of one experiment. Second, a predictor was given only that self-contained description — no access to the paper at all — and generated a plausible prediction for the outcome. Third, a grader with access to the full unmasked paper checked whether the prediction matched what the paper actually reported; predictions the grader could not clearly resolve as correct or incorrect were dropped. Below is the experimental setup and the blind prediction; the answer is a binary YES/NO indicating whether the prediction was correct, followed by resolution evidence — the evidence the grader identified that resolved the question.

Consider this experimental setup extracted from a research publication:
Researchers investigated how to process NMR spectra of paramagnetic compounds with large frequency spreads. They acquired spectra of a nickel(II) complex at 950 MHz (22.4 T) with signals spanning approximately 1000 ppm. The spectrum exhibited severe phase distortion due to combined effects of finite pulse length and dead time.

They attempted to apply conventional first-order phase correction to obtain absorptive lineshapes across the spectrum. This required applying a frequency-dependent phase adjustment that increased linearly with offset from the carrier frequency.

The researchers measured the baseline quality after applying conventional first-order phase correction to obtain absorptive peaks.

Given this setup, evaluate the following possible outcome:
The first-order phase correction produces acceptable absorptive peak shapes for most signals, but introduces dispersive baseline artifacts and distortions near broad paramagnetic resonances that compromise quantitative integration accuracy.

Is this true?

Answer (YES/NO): NO